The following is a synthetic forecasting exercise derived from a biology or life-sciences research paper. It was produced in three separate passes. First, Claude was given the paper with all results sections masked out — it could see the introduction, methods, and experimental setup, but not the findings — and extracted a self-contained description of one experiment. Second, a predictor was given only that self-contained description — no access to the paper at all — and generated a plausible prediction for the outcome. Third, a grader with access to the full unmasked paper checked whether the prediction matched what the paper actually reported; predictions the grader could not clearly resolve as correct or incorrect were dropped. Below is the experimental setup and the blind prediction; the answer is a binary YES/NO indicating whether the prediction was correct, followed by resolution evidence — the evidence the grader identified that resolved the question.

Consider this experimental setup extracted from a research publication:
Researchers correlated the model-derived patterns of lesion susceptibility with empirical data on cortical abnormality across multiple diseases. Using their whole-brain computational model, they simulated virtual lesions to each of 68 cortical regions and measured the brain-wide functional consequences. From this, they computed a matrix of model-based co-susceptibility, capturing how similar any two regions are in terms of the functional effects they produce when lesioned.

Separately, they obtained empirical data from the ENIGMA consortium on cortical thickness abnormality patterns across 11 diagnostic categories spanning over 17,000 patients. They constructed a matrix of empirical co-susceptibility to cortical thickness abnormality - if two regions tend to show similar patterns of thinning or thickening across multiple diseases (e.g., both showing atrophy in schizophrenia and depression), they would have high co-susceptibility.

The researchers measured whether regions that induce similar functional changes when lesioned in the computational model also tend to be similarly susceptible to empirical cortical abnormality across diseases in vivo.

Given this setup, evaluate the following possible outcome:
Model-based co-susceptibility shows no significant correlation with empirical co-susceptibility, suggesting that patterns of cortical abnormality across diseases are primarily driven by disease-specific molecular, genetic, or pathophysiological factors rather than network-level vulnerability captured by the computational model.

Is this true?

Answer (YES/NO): NO